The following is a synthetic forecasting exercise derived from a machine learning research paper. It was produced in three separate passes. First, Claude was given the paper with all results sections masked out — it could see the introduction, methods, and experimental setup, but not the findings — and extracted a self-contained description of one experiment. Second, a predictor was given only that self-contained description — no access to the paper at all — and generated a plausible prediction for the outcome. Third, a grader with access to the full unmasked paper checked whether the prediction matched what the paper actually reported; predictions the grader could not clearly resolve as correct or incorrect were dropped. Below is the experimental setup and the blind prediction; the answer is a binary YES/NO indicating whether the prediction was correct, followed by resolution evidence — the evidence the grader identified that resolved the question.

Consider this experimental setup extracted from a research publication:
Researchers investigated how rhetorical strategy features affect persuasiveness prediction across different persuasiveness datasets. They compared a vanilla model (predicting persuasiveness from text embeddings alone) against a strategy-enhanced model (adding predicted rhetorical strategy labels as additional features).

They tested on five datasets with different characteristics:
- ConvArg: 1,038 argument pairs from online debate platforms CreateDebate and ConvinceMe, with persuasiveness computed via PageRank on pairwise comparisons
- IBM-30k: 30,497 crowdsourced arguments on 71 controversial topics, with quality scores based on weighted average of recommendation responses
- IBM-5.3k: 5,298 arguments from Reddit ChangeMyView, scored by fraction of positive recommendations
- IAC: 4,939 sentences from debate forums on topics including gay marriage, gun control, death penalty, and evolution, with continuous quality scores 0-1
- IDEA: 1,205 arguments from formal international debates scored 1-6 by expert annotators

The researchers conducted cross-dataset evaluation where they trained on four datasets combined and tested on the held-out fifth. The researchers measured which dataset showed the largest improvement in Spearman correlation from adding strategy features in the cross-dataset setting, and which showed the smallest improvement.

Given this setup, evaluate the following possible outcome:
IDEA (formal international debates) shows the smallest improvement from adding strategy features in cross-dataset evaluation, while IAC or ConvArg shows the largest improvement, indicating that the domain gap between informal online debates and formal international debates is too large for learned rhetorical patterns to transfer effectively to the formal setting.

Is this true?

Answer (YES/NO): YES